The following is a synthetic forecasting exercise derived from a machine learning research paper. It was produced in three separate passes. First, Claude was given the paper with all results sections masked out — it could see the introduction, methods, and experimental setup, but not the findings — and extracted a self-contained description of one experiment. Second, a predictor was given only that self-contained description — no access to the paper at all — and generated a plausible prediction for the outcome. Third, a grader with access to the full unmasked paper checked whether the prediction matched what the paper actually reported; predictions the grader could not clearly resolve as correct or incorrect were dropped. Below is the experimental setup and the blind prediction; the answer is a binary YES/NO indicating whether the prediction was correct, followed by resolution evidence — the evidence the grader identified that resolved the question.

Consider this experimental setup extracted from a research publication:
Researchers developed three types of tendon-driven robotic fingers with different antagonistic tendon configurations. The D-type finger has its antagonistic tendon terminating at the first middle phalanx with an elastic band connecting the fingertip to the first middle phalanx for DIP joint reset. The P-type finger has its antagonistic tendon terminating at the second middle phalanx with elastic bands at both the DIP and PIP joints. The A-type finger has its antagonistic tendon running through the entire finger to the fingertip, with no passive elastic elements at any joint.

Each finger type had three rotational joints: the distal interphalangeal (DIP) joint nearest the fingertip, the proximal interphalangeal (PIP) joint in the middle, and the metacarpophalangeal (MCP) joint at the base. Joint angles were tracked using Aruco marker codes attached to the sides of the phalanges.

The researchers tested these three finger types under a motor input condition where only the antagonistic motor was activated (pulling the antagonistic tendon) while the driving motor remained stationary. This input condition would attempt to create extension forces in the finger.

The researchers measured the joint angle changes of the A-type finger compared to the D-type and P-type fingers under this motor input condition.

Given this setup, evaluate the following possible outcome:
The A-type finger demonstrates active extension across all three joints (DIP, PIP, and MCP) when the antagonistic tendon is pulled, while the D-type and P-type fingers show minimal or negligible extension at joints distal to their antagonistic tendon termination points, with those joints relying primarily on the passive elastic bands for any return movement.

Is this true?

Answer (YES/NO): NO